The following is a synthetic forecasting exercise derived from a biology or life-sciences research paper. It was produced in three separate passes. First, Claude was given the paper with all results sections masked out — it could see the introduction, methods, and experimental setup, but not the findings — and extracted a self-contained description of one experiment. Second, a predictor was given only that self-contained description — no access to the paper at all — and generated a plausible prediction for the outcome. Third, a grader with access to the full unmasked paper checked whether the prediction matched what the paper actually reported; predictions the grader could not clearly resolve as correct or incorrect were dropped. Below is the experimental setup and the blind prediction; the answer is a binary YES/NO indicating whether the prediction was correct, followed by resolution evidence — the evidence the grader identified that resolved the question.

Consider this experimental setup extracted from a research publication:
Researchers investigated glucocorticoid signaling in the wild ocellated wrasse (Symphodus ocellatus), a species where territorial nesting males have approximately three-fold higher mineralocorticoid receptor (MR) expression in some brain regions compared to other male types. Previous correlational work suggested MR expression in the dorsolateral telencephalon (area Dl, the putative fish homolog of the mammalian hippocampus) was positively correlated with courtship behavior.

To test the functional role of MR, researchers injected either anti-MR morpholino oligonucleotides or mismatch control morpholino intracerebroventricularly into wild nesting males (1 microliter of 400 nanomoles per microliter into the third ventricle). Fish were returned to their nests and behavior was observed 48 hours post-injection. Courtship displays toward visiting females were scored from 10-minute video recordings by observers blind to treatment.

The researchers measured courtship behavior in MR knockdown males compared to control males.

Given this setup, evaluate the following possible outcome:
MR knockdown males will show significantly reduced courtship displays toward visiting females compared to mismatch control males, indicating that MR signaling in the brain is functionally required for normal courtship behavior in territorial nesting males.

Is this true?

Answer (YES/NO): NO